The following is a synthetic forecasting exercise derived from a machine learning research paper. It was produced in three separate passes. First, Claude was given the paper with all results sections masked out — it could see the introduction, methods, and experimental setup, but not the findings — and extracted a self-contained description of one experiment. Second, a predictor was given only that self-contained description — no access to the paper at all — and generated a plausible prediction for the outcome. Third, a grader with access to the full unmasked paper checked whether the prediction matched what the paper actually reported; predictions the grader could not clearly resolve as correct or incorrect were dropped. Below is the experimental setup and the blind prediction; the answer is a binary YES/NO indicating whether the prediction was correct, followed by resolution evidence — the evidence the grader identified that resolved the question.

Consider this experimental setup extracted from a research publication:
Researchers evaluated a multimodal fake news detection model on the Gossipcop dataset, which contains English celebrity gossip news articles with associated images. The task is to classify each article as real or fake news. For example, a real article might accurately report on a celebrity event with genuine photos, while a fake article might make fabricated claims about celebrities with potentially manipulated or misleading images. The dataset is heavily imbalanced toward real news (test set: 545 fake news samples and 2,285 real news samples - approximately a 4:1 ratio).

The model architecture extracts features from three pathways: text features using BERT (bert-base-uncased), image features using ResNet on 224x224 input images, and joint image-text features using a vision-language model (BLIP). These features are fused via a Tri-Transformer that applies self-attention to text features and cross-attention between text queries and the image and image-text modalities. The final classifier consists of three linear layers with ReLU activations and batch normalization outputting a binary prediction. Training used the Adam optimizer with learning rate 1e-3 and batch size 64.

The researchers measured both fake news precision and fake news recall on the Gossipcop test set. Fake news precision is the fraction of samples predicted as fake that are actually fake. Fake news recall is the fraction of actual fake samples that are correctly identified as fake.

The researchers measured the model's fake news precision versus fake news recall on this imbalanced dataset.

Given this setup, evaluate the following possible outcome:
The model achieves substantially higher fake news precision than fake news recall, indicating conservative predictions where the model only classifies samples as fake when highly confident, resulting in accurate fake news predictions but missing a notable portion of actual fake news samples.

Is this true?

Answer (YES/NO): YES